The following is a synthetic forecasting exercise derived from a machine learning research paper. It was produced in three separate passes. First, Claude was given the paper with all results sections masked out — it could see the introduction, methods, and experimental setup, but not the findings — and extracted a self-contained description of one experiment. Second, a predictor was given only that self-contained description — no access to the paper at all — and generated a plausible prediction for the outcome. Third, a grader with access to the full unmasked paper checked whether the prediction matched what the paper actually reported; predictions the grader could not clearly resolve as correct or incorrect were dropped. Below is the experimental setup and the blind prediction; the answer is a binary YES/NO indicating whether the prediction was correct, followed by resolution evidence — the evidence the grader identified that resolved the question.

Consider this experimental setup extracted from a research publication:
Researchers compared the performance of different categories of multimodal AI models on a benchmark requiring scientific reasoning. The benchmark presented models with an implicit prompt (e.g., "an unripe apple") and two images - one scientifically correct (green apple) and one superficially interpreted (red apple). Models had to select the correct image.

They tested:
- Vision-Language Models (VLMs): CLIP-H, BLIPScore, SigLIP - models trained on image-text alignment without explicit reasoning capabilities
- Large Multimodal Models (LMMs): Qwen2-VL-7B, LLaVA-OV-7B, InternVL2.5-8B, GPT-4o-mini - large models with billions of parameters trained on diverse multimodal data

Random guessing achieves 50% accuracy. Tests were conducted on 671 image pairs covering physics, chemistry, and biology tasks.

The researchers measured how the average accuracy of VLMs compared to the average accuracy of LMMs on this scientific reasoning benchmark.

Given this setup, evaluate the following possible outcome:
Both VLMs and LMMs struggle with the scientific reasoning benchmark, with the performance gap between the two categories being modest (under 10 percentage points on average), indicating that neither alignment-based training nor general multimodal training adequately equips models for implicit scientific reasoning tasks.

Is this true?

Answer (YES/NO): NO